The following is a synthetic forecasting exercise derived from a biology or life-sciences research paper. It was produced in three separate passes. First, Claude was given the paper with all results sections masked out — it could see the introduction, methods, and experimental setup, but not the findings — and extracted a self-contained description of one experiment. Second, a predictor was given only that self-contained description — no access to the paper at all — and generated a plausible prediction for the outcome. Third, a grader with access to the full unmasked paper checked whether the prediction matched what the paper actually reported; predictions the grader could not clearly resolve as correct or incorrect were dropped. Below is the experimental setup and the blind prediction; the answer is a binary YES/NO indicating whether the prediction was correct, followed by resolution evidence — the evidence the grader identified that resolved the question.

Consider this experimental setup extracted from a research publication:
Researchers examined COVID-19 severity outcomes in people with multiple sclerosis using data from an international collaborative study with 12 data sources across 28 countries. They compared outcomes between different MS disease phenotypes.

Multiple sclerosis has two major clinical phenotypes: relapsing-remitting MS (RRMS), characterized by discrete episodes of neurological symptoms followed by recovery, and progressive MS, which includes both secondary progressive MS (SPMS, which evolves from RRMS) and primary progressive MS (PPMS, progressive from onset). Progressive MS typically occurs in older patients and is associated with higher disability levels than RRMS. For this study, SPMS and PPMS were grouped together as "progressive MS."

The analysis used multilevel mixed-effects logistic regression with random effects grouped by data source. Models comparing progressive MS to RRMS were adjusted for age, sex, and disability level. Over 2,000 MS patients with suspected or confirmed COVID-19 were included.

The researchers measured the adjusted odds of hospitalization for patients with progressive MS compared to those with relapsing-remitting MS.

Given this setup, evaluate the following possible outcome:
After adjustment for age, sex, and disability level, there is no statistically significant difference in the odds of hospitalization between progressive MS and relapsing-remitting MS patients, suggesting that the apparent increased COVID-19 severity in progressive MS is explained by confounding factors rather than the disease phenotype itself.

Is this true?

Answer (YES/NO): NO